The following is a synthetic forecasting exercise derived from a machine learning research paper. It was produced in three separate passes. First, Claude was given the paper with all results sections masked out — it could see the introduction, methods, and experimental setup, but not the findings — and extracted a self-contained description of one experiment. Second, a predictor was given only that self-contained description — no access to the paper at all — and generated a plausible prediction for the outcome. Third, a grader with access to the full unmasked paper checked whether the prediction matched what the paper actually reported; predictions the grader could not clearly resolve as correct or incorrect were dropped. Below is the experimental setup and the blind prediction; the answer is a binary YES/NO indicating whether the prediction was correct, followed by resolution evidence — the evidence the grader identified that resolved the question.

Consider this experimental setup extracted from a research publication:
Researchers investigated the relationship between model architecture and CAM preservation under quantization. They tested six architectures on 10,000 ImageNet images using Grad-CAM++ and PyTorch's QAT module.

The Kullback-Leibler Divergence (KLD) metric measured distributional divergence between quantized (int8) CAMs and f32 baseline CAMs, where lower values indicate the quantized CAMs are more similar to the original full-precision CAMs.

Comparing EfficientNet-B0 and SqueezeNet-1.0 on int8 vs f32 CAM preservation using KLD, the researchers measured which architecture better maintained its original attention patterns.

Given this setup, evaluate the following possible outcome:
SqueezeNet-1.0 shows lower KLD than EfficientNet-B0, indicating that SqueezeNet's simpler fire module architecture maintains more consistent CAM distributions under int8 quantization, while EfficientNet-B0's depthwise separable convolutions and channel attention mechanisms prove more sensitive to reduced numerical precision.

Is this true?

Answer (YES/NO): YES